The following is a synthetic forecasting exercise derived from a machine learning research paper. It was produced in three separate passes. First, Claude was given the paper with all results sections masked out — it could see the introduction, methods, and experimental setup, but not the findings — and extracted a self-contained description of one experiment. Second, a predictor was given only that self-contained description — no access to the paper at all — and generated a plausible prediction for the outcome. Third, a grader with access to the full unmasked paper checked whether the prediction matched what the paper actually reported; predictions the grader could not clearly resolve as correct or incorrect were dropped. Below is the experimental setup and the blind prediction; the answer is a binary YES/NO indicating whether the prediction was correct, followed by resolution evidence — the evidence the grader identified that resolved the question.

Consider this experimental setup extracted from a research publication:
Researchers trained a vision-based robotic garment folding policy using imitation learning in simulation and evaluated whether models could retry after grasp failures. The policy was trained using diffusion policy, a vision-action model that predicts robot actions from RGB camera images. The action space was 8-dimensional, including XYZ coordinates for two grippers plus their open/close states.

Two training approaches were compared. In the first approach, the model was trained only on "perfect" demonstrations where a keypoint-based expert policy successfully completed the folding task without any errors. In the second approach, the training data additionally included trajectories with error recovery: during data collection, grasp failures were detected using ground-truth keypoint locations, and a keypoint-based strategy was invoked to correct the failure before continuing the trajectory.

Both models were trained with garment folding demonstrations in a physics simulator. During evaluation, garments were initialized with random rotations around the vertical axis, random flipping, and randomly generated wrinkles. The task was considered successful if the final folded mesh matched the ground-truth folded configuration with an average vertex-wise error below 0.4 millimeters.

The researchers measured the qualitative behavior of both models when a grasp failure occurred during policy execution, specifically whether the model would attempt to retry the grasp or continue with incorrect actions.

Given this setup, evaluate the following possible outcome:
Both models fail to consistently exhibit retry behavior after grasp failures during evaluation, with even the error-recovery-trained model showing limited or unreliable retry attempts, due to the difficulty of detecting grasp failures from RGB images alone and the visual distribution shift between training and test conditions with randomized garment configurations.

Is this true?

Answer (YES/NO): NO